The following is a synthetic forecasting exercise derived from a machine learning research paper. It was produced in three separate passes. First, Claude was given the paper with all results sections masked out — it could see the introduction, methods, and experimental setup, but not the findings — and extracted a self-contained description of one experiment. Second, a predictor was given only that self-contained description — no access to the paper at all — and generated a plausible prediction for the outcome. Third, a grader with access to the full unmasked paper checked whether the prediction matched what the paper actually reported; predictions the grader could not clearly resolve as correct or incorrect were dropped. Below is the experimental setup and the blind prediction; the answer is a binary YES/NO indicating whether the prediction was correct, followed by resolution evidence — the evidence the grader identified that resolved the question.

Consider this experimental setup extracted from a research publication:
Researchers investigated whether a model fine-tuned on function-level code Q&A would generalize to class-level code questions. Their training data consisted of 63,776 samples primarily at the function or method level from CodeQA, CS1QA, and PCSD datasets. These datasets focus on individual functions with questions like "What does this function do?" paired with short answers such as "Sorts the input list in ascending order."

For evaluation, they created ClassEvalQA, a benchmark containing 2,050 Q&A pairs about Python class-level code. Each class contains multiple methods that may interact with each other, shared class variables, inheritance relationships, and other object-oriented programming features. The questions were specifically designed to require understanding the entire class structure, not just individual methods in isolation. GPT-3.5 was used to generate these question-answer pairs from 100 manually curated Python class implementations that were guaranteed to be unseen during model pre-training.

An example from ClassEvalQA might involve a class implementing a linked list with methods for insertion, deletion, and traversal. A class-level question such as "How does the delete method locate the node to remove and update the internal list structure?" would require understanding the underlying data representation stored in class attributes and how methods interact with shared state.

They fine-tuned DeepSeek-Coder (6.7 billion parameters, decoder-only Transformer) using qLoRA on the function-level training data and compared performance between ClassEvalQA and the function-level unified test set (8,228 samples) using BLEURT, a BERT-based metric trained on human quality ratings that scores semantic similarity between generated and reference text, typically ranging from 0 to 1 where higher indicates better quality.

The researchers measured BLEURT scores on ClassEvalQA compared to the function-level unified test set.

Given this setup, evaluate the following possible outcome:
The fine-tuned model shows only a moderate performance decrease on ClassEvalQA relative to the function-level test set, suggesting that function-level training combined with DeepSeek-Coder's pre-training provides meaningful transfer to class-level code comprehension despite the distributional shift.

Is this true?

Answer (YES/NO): YES